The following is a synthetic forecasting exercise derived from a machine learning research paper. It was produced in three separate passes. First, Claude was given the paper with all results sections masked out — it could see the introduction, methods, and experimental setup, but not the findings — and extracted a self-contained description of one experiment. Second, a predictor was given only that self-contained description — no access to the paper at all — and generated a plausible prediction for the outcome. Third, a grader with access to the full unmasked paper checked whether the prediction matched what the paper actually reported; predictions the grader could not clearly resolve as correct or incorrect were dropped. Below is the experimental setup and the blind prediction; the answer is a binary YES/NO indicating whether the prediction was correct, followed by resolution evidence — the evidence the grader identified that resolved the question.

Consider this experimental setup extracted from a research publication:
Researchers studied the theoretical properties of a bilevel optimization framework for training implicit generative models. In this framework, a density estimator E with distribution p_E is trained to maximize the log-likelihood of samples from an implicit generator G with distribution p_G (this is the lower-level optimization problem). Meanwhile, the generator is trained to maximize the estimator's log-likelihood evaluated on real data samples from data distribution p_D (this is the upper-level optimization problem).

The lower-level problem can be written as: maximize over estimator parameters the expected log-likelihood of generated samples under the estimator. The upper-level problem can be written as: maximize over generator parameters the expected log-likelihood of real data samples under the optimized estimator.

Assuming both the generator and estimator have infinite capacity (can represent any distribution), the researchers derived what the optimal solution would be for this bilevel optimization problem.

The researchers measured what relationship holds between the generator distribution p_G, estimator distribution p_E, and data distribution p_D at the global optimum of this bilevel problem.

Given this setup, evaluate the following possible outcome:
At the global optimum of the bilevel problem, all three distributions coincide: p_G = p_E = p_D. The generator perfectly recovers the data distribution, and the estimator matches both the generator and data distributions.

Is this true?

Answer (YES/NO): YES